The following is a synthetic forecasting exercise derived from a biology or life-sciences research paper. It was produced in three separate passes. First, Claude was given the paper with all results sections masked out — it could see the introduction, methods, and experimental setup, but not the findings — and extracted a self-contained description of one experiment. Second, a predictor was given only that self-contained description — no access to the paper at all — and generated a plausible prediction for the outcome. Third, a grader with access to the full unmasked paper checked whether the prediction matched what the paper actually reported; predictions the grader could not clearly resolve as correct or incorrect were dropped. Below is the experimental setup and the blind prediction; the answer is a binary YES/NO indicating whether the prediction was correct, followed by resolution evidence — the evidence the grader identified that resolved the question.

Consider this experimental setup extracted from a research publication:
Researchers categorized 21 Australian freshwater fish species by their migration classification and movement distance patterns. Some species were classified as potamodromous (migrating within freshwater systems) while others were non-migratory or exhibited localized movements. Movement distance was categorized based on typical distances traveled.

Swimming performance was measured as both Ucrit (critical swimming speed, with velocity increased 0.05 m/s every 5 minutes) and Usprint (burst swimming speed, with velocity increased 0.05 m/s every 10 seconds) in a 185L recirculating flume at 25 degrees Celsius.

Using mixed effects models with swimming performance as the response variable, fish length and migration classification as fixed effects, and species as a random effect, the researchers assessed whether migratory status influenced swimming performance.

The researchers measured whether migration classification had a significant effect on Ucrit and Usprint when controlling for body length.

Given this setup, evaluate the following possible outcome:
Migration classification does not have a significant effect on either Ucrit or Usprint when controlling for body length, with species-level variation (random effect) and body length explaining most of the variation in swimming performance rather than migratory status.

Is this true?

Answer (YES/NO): NO